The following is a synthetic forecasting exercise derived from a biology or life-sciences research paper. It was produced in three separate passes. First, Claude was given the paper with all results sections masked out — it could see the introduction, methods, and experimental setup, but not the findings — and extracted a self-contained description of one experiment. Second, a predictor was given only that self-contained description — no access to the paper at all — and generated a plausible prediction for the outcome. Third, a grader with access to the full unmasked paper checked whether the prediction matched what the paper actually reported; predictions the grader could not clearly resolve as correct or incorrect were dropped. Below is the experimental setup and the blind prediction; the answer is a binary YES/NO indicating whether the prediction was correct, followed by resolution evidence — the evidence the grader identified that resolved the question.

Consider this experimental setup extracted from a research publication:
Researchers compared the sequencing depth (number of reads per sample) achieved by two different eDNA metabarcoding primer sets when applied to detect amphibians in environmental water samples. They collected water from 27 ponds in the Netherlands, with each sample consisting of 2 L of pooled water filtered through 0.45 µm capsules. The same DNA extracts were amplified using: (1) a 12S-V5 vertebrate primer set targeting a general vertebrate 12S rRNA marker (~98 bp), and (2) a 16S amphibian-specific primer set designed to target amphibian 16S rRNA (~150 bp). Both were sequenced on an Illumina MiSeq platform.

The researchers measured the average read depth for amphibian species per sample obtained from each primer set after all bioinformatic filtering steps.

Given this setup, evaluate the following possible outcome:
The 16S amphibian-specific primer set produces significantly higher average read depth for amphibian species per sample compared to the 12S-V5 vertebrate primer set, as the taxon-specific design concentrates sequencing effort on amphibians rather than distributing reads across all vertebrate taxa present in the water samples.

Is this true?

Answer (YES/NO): NO